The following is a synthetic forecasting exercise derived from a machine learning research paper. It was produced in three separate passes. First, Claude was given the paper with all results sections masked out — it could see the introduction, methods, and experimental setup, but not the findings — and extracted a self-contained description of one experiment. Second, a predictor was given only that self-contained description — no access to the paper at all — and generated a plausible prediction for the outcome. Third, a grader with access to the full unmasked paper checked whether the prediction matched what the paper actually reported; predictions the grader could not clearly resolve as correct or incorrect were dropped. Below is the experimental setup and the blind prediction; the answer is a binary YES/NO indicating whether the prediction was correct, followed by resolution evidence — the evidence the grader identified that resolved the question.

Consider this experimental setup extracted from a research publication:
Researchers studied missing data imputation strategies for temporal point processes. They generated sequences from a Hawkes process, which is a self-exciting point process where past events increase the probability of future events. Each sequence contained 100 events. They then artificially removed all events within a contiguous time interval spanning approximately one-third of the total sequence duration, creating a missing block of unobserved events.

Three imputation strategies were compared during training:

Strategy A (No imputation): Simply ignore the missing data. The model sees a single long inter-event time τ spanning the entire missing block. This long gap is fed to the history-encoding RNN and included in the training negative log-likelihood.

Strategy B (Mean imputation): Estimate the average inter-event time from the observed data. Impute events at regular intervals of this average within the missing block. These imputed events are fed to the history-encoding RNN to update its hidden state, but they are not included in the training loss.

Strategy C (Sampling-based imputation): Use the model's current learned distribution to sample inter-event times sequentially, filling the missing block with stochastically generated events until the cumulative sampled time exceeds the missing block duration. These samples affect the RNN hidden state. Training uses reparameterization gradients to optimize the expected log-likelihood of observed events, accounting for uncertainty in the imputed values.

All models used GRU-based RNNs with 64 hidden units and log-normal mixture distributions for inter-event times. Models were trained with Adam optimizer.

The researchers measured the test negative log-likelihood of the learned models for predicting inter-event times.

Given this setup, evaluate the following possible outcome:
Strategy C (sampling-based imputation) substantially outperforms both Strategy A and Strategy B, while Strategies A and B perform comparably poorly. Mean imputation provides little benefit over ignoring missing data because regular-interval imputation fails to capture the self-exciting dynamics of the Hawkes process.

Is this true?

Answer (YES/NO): NO